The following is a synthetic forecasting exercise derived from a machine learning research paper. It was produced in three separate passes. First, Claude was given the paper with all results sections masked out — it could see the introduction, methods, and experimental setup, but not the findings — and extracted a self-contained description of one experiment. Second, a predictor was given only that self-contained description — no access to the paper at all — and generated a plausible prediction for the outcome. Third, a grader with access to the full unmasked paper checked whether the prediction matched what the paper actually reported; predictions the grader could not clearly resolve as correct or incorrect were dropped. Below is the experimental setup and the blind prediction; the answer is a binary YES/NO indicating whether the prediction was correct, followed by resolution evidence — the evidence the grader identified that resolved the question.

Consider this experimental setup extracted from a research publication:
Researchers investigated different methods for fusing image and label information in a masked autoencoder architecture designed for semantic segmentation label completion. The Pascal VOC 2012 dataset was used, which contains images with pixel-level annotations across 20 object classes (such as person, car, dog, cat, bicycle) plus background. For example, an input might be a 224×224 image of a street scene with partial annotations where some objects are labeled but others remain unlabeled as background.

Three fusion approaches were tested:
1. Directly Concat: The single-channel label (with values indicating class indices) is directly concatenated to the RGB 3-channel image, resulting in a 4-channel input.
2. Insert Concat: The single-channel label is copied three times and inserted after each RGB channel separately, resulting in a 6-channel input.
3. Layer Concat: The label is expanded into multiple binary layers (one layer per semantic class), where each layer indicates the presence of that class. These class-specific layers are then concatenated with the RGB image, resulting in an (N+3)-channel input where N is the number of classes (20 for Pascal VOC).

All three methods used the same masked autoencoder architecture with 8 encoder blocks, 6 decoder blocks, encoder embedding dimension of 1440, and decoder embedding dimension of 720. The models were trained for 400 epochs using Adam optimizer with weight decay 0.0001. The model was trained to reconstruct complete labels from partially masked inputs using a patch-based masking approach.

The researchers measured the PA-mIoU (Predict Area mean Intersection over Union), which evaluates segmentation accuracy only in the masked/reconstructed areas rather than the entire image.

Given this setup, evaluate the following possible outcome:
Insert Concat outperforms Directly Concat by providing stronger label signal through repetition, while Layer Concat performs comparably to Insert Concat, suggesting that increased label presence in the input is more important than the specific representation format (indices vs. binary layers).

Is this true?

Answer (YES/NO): NO